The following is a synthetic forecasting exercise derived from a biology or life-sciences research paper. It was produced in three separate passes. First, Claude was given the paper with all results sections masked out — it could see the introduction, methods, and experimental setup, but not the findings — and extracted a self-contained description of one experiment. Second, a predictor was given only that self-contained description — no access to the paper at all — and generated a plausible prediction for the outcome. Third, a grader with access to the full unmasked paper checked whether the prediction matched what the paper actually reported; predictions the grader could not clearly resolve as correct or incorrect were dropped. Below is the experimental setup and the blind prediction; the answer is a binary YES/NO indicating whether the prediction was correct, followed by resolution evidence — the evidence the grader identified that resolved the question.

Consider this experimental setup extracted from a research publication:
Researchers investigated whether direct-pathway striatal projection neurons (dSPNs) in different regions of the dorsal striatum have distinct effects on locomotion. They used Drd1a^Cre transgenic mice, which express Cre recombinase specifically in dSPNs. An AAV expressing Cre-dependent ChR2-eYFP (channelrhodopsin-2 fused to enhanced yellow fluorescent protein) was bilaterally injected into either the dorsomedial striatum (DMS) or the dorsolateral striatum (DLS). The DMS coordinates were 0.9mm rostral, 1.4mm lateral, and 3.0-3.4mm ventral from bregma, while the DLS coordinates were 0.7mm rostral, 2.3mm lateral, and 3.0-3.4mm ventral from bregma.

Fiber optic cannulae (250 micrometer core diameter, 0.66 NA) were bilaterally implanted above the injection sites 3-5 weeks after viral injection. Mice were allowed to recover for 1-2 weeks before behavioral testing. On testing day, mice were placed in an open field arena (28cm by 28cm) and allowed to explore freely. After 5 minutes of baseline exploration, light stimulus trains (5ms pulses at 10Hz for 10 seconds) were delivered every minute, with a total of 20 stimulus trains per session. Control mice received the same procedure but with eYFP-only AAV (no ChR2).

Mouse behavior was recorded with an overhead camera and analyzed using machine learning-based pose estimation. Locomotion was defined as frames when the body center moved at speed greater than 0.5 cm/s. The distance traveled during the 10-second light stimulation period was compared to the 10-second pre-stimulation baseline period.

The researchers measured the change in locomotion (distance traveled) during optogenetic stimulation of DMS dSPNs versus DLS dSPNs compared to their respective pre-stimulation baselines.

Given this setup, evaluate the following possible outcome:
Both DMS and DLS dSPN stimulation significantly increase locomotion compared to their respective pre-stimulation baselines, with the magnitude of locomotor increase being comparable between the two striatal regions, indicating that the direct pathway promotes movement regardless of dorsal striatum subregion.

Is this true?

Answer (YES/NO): NO